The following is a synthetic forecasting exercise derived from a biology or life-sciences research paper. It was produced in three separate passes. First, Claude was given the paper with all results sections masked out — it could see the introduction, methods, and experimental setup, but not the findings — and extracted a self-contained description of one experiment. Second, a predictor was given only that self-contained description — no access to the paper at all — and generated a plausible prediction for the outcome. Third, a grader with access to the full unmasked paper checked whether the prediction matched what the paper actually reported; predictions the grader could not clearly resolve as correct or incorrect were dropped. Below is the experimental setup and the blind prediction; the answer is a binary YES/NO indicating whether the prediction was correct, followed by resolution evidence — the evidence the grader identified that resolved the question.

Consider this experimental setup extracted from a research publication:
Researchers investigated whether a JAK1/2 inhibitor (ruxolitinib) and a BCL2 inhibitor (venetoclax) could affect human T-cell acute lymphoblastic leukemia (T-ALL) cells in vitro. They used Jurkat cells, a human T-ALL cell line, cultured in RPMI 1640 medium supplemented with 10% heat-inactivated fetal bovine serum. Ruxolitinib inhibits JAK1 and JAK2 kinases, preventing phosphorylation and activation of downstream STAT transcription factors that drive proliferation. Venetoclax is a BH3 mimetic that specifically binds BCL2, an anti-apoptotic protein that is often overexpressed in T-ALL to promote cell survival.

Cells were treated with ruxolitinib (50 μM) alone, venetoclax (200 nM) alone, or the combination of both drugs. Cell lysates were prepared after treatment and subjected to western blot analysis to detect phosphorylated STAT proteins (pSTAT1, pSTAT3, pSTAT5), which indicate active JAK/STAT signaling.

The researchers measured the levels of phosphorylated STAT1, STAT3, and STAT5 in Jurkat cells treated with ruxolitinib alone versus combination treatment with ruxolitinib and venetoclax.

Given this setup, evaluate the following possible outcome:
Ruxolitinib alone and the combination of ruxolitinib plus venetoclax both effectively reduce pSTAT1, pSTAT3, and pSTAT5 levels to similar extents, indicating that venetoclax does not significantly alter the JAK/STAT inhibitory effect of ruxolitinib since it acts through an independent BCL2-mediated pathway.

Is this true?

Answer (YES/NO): NO